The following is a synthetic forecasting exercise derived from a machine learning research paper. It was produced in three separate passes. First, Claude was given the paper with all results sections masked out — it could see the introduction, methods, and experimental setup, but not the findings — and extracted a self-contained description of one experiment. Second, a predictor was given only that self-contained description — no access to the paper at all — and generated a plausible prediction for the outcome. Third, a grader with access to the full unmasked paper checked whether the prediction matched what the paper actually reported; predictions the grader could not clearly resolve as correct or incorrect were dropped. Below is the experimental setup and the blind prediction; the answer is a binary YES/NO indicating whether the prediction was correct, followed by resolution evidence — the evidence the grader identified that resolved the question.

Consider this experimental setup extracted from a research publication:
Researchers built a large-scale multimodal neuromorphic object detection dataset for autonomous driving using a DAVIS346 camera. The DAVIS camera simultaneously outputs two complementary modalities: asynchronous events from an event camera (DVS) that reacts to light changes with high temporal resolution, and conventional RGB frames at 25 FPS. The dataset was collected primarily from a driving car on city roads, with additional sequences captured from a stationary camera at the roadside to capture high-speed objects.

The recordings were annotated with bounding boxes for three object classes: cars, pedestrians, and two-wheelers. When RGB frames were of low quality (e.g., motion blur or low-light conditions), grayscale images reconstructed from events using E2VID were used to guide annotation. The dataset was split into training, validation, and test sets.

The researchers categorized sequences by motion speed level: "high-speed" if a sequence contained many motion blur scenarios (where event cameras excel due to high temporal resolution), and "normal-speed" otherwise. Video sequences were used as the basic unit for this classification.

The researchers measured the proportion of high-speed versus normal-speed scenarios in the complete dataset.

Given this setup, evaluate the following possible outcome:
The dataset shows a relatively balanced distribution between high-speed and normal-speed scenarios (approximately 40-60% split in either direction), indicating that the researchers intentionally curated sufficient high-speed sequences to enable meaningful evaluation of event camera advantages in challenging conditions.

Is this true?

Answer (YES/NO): NO